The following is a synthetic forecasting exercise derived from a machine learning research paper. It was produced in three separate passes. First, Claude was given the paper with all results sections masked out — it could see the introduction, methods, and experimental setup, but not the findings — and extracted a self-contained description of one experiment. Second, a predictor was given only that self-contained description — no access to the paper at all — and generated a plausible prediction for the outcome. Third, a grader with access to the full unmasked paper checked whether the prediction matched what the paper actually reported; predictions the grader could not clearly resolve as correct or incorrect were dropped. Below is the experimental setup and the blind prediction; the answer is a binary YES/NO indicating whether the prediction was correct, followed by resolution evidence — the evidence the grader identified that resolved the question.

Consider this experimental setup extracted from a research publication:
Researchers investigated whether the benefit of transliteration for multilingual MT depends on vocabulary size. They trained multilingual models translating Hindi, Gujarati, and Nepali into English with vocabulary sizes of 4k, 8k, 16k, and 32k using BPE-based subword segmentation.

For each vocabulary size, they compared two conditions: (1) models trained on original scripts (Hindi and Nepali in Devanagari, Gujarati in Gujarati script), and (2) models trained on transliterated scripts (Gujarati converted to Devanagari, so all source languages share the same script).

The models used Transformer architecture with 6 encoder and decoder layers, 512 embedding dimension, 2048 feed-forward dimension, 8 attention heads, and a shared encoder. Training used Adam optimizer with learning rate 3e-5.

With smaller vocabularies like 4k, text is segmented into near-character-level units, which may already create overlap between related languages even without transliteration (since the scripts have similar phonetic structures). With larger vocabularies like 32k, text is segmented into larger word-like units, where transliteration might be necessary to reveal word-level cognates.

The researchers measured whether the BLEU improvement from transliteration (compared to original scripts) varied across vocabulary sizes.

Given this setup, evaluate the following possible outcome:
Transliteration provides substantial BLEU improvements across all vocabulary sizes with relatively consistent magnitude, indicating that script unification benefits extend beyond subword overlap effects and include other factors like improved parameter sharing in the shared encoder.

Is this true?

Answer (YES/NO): NO